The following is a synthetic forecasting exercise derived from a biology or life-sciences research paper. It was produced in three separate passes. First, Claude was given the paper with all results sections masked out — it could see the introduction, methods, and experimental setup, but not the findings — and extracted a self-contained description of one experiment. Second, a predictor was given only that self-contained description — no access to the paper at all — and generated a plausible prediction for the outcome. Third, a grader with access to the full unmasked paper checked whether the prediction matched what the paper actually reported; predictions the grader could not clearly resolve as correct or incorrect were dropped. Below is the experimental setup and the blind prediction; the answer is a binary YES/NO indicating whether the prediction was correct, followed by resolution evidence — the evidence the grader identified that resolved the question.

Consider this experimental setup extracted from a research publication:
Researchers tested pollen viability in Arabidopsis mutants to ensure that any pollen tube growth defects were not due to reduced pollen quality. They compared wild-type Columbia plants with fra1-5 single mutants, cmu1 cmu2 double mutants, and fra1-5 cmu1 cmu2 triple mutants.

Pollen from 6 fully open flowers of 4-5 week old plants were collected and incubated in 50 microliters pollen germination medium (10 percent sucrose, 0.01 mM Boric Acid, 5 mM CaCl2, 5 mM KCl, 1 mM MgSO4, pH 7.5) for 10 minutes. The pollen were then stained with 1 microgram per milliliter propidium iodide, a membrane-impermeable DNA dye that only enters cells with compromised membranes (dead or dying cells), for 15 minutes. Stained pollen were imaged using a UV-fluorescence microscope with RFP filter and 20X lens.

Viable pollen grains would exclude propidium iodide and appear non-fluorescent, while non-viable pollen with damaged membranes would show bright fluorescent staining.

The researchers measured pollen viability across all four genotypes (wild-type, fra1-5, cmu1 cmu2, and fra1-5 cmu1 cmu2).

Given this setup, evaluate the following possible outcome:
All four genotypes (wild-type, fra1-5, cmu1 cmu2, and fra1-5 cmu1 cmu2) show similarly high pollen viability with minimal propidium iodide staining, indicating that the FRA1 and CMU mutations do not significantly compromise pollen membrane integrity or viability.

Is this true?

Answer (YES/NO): NO